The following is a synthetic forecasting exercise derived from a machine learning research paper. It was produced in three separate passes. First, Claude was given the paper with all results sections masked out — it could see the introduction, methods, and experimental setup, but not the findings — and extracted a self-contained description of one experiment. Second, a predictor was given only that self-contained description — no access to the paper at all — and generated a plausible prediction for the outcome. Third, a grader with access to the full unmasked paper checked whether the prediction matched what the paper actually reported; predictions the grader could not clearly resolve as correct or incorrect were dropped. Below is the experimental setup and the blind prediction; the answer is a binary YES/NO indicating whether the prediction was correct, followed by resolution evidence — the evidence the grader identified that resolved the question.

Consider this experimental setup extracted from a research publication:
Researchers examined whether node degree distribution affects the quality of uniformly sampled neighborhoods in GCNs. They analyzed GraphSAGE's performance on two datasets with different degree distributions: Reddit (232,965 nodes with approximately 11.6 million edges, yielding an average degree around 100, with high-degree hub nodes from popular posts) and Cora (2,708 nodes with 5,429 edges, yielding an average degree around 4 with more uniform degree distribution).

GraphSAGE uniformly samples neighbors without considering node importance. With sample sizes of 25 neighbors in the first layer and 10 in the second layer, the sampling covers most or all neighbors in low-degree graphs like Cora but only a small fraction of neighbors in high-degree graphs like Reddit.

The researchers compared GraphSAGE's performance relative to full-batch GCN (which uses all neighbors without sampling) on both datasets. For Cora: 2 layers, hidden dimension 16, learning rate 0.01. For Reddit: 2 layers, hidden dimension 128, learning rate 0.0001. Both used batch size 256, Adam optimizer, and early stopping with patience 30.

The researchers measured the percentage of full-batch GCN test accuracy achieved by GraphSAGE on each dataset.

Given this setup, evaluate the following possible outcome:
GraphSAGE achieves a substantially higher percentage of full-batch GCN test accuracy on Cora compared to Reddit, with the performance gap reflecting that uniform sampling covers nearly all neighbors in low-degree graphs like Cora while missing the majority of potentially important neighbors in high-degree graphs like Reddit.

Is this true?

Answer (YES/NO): NO